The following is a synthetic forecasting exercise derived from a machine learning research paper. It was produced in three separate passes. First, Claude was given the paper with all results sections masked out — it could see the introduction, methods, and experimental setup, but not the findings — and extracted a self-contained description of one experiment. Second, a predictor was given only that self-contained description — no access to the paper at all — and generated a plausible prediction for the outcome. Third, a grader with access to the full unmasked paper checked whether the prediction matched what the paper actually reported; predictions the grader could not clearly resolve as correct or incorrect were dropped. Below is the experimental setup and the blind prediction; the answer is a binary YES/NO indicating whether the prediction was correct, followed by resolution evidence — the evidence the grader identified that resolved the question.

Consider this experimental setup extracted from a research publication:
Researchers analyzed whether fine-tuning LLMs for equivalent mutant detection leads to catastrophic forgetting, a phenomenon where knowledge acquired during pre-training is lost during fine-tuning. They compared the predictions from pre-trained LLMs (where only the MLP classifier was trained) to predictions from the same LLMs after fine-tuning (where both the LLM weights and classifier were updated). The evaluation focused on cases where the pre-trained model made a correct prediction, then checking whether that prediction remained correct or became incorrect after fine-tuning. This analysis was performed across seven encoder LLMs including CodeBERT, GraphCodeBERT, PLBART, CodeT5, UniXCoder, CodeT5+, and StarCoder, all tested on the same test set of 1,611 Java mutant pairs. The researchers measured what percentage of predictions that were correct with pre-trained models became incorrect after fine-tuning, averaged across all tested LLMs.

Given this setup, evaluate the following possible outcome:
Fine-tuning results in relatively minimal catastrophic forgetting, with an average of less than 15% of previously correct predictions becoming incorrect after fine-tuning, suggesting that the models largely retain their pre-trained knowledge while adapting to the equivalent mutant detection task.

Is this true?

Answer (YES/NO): YES